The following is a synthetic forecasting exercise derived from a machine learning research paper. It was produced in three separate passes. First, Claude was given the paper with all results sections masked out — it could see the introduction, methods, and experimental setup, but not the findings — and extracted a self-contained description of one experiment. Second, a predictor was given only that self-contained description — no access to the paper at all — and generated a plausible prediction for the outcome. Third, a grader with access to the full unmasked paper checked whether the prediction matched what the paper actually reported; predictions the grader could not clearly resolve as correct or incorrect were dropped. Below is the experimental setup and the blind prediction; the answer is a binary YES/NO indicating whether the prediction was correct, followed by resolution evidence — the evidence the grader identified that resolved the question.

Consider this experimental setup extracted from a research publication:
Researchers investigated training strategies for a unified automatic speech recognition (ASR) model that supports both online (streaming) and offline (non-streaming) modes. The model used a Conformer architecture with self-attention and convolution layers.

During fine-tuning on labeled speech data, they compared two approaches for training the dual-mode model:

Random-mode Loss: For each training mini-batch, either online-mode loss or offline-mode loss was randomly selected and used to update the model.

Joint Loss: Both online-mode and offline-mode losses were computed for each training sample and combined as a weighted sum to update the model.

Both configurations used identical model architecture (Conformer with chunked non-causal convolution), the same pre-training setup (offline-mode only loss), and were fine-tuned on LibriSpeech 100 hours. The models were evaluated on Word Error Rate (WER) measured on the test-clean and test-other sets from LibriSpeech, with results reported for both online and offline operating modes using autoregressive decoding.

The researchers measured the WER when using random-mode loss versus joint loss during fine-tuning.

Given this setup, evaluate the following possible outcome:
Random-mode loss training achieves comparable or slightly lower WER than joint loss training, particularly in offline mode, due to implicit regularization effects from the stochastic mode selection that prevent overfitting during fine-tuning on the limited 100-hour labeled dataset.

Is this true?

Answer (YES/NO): NO